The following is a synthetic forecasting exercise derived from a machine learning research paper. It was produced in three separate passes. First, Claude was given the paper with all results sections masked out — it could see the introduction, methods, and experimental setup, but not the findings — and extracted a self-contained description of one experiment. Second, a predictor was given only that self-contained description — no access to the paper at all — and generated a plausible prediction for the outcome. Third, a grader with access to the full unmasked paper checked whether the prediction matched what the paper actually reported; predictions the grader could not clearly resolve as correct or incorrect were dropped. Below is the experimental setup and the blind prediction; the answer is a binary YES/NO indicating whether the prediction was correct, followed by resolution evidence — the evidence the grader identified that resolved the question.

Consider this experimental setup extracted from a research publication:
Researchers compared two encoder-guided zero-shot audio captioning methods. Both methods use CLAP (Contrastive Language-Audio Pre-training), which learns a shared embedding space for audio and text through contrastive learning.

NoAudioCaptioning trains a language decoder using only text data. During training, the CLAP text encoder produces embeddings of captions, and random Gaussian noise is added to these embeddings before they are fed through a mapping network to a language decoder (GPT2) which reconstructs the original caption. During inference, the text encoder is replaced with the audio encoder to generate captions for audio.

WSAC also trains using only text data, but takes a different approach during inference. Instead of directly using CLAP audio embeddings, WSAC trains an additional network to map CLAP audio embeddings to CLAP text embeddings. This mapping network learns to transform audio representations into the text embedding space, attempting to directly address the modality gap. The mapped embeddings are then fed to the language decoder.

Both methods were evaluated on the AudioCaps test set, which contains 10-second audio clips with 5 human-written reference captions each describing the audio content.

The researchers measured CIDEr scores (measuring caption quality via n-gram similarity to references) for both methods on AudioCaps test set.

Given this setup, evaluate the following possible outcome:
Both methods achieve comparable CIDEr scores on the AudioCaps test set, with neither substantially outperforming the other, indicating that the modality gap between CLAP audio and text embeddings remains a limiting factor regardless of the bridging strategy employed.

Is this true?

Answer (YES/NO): NO